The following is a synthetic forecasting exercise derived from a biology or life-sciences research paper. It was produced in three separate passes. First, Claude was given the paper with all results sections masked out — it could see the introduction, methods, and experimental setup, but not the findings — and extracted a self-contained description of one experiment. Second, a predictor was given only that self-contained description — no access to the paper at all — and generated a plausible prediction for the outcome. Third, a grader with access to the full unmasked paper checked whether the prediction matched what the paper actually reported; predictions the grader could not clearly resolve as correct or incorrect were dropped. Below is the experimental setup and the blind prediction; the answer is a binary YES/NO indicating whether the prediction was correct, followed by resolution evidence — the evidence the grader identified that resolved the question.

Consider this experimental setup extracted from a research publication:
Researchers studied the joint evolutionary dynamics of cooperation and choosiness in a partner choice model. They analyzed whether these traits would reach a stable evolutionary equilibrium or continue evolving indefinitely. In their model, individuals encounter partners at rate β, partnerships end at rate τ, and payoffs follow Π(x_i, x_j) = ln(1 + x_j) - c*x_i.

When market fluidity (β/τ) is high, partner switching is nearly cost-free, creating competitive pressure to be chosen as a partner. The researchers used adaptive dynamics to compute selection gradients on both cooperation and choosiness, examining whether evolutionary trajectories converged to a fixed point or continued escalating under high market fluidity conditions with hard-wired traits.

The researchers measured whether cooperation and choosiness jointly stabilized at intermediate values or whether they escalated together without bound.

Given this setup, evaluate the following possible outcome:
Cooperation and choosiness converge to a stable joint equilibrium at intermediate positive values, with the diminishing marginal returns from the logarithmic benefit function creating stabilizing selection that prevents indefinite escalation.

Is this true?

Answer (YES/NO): NO